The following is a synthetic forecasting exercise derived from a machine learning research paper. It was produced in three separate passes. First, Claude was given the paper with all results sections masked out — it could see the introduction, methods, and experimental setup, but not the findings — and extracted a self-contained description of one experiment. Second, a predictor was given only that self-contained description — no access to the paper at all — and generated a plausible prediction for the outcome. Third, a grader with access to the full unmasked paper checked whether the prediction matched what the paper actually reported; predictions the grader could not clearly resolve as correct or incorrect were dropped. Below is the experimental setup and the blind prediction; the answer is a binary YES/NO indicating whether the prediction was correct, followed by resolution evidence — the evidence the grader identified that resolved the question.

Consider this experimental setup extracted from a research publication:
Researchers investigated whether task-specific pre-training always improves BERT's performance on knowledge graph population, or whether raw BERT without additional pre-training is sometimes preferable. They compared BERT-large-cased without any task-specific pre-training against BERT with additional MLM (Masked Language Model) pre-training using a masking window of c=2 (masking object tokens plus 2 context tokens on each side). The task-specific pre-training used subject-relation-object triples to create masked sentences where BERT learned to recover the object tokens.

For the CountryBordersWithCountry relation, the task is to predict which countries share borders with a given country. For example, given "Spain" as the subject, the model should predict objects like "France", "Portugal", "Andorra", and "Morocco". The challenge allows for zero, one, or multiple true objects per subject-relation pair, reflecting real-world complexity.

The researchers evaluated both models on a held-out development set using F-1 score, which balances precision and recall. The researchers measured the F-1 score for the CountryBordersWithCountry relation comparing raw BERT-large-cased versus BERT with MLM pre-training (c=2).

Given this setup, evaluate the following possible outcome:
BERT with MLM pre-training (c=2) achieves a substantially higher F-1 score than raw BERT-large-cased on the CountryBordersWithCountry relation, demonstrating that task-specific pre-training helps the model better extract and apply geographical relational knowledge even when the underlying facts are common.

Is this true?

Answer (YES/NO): NO